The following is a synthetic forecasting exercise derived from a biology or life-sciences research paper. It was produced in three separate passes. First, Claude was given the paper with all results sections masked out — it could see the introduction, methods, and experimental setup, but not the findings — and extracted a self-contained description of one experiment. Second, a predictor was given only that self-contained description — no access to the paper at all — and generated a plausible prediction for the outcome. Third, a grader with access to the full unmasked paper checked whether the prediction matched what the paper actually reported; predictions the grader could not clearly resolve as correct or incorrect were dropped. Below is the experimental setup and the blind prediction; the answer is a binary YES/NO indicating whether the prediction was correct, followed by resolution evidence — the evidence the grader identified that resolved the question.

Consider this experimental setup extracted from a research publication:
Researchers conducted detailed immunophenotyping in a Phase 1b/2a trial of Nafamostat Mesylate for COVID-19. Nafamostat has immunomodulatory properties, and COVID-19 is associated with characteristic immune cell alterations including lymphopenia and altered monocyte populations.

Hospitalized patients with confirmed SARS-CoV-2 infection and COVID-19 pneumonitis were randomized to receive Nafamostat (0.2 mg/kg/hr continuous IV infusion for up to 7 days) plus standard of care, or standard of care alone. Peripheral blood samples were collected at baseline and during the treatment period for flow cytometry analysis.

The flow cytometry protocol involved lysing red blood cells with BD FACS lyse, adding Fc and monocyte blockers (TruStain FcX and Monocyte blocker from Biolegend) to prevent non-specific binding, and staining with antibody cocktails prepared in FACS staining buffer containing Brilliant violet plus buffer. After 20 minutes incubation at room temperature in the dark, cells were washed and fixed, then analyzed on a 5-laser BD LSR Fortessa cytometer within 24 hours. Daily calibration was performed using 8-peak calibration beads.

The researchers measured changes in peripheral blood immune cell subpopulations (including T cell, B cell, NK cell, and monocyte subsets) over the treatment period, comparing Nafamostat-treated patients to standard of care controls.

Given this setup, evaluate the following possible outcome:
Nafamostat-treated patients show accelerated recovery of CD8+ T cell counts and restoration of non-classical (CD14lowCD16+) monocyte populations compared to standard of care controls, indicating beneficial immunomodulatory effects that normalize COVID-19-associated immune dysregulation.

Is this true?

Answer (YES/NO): NO